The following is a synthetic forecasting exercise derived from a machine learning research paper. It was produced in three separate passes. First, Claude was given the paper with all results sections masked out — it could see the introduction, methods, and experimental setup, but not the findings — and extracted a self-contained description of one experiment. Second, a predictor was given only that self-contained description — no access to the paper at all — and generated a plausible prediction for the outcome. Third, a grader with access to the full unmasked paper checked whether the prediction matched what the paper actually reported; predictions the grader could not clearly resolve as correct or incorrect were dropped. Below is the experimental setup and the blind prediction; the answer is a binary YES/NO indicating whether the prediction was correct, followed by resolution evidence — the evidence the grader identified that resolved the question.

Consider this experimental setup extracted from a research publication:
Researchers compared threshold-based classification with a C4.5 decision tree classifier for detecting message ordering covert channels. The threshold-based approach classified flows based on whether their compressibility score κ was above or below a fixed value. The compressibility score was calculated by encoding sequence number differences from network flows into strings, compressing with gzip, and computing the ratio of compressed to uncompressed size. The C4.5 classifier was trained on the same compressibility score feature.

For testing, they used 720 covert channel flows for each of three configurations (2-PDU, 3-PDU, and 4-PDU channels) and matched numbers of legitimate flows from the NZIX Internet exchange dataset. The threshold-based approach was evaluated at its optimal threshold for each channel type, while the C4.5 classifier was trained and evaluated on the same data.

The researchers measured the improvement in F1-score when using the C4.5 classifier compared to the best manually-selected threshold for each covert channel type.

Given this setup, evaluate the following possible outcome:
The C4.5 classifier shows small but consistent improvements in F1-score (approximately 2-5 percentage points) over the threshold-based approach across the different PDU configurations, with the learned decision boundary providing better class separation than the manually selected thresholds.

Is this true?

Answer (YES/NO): NO